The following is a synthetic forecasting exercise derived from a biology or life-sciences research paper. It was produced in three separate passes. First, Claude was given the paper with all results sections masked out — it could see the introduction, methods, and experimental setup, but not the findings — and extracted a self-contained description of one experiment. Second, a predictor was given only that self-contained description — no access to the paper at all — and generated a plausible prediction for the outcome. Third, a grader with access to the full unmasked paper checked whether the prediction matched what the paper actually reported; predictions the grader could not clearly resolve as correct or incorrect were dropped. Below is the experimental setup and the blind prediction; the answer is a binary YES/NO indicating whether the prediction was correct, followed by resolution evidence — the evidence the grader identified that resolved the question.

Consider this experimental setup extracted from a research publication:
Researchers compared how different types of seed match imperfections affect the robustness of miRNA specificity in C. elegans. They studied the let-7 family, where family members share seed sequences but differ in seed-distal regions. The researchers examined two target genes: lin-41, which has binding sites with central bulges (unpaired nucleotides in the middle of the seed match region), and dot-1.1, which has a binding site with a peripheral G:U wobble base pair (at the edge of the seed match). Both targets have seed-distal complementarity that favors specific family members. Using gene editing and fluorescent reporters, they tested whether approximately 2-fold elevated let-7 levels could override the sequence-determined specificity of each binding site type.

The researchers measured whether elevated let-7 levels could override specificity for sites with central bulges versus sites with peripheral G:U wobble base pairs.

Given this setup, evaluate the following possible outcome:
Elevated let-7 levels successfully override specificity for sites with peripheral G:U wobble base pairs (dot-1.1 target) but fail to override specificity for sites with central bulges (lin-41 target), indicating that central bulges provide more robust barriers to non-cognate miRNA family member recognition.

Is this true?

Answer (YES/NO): YES